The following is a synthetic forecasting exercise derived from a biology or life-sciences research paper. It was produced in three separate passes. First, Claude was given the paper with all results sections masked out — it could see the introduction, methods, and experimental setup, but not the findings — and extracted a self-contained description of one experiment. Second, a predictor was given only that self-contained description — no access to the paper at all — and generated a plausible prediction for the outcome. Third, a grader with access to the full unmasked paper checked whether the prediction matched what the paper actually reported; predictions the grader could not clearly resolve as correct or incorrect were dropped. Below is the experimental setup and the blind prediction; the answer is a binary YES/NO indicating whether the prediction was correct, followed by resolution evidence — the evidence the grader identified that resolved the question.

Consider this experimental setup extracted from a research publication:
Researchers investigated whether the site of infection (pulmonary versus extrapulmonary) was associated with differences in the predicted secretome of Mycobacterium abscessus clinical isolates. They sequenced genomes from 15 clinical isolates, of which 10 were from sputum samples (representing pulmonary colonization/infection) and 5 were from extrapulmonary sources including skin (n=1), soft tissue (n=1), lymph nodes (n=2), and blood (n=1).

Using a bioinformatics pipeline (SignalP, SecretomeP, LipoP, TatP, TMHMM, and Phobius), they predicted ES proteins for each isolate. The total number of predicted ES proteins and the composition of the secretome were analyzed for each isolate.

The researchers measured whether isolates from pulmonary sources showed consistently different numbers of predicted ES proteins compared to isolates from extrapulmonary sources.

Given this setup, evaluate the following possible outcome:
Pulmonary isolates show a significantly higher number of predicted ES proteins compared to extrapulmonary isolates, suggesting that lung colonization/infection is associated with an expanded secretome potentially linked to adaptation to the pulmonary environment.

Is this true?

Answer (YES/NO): NO